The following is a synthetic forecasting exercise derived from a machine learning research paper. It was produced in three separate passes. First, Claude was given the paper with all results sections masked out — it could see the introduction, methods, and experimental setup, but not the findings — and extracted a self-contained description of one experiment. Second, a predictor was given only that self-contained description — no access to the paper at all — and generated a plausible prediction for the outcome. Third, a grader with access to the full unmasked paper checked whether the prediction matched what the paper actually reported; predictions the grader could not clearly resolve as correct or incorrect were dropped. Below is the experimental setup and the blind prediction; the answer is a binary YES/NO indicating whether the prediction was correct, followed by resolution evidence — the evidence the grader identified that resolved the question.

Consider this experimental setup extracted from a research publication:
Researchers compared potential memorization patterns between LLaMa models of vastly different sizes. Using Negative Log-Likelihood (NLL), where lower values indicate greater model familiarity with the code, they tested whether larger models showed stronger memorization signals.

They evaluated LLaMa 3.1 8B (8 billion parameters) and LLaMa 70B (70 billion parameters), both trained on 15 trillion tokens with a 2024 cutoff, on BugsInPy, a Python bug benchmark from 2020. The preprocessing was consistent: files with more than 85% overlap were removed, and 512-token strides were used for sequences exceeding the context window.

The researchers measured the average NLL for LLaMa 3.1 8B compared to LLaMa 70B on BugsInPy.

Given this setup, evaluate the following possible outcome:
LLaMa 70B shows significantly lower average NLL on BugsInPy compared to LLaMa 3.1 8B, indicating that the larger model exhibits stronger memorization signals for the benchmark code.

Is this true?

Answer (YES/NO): YES